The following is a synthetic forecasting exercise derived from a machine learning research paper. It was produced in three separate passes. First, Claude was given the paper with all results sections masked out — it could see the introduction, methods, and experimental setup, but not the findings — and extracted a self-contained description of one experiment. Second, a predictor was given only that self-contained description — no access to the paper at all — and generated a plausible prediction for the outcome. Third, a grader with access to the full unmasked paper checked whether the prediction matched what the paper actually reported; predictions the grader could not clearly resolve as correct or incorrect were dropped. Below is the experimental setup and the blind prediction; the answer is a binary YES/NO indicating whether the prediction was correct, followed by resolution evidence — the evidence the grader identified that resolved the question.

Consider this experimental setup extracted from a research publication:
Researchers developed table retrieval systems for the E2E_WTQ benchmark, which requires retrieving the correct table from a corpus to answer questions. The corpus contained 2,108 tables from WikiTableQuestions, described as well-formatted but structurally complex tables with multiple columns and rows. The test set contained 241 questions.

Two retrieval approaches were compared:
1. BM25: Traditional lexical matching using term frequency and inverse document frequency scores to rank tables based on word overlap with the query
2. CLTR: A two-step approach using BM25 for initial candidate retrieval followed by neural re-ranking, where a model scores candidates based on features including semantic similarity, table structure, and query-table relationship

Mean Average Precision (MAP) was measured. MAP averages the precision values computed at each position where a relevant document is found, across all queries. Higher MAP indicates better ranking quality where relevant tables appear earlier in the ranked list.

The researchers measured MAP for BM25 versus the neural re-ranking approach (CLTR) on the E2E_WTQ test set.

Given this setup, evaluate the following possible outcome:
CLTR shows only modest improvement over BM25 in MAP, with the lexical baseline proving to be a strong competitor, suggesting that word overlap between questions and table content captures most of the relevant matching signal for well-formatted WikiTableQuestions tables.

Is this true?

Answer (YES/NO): NO